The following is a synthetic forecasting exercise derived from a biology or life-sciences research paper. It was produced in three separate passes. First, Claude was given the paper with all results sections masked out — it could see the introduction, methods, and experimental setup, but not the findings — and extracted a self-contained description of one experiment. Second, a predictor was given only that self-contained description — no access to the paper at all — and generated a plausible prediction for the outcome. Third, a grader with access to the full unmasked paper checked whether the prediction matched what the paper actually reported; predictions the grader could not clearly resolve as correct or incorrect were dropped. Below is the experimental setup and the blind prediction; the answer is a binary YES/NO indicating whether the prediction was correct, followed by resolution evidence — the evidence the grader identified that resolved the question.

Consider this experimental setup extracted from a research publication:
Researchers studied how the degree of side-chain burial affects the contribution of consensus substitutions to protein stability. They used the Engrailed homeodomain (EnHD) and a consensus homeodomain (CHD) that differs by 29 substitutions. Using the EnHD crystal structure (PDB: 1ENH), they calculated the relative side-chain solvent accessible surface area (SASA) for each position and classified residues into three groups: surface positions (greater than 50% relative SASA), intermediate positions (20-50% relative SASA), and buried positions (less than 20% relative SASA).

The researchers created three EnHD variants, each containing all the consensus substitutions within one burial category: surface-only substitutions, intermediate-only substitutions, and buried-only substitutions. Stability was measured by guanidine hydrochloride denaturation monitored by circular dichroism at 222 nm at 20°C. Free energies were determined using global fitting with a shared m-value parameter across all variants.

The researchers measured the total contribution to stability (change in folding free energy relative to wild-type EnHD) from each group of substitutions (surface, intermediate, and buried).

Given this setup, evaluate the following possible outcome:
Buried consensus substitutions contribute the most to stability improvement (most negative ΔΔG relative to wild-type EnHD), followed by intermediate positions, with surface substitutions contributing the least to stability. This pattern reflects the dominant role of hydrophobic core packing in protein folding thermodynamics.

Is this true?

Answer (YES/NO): NO